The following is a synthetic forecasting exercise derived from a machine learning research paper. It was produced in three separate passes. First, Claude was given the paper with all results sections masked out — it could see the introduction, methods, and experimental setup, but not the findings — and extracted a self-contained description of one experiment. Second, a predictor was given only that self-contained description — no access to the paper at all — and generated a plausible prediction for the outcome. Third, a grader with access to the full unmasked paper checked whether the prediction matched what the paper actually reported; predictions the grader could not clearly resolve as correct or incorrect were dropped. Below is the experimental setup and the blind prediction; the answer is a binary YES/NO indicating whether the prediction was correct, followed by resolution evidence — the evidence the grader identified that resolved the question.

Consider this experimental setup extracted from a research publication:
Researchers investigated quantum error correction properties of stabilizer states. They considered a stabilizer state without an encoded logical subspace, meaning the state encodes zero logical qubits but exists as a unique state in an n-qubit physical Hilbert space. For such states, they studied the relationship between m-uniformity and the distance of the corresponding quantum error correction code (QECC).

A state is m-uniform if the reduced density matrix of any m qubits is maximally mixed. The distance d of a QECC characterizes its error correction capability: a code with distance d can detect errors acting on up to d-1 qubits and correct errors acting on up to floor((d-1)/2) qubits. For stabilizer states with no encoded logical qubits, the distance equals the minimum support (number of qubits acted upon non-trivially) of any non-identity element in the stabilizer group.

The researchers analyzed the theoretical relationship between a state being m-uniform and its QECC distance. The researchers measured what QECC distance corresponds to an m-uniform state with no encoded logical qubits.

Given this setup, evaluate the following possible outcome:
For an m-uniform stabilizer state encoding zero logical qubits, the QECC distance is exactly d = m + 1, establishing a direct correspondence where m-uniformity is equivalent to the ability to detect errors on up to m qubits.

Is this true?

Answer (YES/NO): YES